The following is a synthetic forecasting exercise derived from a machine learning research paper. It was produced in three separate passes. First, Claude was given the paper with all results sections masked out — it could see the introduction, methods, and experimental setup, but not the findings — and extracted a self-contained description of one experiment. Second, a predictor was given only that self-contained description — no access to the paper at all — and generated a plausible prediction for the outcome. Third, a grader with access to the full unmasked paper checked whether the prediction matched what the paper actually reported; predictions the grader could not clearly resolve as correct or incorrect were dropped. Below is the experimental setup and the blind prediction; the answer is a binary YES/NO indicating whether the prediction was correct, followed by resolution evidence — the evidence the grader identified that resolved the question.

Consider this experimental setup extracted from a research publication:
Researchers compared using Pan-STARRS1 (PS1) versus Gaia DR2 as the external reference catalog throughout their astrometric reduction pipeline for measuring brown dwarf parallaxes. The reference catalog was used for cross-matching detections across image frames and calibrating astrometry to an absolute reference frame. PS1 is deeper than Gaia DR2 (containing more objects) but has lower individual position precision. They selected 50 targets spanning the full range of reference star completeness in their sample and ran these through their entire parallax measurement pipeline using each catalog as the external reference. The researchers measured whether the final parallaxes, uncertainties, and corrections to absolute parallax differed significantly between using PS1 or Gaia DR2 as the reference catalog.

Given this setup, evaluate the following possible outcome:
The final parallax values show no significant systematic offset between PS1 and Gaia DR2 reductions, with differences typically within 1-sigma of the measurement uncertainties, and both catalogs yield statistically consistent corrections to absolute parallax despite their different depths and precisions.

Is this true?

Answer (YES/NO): YES